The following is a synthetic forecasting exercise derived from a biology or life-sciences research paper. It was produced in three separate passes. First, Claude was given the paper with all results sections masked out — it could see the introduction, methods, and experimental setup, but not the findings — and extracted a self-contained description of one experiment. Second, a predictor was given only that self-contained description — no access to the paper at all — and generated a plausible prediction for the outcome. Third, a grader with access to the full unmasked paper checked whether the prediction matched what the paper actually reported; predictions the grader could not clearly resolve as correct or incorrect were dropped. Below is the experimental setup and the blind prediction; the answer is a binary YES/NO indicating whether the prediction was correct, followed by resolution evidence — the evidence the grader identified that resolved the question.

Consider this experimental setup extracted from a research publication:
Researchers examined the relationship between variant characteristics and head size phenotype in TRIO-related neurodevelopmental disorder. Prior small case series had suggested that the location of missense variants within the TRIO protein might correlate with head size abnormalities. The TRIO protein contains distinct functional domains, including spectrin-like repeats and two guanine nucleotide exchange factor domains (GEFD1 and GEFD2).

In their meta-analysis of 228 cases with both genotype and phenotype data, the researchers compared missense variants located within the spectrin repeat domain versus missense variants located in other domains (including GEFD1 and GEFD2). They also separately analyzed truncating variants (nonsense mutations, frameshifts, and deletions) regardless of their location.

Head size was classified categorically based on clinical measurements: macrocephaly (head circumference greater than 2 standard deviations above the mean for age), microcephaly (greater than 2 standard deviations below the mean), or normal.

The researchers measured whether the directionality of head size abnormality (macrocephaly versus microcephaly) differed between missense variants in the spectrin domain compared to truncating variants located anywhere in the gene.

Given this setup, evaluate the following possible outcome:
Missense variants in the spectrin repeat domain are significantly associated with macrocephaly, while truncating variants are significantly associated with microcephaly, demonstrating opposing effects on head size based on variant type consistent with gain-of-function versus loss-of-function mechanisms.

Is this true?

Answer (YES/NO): YES